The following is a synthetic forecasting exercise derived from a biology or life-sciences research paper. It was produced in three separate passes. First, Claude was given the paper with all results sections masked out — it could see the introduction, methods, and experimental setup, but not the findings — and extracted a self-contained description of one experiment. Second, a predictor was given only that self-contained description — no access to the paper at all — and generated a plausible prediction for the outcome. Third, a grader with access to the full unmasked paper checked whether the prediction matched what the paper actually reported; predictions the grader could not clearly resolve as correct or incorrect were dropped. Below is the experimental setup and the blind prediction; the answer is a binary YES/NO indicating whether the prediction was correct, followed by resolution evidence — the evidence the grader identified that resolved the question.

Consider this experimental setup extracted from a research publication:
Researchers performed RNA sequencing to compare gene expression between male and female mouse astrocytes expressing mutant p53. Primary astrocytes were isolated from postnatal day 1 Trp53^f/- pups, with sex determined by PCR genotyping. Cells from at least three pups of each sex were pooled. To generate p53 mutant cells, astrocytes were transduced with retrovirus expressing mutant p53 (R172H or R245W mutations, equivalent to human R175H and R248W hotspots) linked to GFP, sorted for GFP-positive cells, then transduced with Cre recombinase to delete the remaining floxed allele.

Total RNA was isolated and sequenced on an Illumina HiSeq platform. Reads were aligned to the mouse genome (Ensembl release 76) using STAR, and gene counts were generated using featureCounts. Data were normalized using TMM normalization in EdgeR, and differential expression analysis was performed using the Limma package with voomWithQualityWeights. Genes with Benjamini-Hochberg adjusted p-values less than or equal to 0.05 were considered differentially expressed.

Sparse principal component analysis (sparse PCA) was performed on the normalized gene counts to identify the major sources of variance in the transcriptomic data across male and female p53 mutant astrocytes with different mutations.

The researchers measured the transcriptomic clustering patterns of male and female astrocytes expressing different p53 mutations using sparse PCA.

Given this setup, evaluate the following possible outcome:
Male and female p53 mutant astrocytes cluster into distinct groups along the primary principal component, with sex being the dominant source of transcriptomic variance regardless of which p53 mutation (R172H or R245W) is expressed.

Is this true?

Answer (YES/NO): NO